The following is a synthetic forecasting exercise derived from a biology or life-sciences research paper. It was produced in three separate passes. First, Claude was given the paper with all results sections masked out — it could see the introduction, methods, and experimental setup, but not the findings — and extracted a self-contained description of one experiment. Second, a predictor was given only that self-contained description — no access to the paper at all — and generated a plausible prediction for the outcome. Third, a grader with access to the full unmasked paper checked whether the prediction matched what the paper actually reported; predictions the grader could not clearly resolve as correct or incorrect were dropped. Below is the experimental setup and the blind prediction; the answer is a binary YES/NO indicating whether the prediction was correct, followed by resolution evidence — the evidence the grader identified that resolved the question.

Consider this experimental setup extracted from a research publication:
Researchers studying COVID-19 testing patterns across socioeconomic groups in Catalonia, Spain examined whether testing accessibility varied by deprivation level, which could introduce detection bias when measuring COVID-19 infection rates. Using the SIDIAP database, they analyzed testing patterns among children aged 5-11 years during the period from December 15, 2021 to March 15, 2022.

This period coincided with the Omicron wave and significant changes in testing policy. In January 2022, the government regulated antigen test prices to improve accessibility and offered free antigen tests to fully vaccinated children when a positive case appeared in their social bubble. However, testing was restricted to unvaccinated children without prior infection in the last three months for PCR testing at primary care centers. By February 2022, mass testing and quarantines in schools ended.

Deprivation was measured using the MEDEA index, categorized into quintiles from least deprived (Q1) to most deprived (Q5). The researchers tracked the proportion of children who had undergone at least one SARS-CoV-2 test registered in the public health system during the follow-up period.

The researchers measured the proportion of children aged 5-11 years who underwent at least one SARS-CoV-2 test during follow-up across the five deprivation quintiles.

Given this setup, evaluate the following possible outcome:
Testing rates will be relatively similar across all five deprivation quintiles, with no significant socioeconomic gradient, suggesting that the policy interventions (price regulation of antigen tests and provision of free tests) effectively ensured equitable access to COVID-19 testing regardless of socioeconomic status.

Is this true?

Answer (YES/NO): NO